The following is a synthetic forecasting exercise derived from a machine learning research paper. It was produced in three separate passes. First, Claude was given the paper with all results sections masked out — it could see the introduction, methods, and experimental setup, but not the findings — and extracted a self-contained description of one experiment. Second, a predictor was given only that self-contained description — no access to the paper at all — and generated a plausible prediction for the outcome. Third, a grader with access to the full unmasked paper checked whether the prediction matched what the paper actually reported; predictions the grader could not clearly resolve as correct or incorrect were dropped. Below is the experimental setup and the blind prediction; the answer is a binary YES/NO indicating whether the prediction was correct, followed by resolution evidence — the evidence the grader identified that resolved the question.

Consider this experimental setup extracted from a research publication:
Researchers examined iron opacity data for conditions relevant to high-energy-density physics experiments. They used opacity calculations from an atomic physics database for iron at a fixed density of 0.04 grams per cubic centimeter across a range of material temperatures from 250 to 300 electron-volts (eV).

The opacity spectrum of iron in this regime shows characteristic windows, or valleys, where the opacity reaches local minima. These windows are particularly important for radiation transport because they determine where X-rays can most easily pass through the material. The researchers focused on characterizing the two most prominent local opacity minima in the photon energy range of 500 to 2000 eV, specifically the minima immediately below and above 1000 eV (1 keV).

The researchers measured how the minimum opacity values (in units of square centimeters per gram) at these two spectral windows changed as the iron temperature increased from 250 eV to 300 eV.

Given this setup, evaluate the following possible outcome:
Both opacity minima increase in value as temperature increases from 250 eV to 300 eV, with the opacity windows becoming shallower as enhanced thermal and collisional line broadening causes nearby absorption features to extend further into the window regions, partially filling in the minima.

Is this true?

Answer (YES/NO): NO